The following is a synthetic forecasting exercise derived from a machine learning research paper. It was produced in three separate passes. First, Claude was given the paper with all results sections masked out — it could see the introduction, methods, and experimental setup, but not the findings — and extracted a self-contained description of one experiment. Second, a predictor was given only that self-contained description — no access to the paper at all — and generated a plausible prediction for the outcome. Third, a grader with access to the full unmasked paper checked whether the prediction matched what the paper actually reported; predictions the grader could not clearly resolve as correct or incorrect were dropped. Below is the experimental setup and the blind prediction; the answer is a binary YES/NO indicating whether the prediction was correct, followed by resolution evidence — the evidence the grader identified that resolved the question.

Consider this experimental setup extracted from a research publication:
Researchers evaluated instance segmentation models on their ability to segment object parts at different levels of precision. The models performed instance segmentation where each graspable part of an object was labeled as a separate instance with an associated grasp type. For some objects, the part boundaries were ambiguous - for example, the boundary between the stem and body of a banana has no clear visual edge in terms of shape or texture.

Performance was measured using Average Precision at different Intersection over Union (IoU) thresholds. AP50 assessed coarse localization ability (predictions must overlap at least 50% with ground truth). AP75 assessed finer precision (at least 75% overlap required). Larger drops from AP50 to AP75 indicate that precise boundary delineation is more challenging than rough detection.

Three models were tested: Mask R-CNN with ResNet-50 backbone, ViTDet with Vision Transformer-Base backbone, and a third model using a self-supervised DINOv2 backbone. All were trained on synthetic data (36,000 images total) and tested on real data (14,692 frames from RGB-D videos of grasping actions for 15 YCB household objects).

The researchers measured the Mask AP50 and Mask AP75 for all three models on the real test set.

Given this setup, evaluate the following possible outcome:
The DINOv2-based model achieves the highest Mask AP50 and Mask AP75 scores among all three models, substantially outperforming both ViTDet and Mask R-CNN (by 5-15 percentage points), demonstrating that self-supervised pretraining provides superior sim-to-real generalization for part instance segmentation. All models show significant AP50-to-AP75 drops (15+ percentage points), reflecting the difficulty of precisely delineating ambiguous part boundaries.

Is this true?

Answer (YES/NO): NO